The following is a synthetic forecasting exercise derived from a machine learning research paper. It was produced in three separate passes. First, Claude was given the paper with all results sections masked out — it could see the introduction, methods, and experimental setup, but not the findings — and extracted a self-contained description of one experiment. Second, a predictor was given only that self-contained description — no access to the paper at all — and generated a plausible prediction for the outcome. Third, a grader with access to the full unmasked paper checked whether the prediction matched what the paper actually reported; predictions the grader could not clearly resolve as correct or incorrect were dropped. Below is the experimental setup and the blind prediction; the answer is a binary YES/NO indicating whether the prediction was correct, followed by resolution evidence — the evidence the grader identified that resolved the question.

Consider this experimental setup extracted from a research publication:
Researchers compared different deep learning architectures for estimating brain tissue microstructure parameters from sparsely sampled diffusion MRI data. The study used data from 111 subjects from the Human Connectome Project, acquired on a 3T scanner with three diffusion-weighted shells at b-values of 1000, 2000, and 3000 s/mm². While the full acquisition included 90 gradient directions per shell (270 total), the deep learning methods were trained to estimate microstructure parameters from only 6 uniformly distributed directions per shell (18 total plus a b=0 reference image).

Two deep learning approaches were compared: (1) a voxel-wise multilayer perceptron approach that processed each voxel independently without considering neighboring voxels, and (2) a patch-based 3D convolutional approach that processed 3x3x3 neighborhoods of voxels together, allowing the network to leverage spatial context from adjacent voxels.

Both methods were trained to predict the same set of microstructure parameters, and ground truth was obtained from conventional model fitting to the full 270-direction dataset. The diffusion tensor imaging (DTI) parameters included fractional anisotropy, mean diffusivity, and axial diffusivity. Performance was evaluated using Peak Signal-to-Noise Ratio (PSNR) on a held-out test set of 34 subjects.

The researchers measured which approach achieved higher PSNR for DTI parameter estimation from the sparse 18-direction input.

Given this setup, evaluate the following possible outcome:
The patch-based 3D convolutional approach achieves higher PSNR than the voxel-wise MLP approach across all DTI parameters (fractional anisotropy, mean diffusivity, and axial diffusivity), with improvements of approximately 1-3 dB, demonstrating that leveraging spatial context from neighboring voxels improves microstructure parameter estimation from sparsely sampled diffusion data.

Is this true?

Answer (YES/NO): NO